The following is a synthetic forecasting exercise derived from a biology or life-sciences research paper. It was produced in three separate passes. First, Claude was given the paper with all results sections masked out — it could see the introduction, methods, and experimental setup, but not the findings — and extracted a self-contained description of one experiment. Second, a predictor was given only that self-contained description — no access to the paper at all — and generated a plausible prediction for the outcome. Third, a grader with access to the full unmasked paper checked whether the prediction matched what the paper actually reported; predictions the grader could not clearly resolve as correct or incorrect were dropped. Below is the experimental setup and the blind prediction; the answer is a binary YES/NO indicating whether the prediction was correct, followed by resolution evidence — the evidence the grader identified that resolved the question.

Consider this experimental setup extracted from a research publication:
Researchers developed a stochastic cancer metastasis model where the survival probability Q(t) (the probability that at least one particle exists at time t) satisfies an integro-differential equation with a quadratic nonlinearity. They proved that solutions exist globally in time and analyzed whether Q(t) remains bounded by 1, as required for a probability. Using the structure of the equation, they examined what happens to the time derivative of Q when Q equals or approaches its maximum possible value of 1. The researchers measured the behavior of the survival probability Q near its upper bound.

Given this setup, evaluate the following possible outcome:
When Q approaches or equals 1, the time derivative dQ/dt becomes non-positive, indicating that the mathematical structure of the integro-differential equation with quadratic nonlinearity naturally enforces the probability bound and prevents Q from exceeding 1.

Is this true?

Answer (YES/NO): YES